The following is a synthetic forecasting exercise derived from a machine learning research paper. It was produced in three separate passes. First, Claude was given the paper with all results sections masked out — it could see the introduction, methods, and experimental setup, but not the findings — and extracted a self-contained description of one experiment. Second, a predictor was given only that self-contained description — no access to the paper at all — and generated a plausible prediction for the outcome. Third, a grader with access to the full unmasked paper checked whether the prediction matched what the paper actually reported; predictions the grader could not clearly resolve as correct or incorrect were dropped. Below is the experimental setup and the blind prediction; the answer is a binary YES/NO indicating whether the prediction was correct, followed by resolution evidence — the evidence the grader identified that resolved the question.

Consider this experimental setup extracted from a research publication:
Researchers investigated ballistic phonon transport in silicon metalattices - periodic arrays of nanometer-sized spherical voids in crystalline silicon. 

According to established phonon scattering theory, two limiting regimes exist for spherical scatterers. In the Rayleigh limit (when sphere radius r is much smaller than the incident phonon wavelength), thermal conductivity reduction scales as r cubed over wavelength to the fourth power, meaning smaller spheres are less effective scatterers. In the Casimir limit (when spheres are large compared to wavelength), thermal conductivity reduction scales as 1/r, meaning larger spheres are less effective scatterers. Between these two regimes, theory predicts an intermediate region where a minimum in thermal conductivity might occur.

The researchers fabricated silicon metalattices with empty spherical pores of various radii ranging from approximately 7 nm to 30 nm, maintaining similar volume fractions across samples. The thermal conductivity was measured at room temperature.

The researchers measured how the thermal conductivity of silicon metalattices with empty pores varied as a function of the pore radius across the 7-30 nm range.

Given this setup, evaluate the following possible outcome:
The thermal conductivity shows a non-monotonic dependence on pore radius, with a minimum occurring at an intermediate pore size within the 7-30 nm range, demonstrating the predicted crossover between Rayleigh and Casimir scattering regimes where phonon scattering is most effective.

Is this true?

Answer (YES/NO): NO